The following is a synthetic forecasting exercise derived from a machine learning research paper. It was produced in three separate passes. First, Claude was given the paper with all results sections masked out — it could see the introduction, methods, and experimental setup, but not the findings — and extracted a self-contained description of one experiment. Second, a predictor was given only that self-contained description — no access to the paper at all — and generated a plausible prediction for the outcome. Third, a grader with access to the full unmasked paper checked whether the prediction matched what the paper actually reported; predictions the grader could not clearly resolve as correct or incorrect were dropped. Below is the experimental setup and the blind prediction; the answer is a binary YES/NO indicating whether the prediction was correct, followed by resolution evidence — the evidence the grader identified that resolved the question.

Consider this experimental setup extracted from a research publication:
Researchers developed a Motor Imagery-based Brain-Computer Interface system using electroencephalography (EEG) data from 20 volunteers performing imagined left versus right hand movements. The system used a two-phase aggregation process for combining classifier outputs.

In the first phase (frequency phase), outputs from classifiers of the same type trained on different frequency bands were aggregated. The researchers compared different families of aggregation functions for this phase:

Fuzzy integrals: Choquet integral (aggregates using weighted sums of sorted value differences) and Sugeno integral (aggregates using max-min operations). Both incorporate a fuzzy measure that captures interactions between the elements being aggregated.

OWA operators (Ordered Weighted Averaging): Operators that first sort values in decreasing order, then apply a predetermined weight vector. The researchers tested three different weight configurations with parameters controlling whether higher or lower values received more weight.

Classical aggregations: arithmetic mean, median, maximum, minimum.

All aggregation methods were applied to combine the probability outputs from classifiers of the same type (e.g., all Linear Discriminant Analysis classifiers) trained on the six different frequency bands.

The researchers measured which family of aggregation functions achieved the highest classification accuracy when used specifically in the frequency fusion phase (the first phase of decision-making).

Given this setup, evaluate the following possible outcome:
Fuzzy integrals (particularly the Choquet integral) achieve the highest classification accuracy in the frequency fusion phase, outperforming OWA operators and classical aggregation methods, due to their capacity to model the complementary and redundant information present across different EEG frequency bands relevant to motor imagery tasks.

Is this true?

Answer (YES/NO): YES